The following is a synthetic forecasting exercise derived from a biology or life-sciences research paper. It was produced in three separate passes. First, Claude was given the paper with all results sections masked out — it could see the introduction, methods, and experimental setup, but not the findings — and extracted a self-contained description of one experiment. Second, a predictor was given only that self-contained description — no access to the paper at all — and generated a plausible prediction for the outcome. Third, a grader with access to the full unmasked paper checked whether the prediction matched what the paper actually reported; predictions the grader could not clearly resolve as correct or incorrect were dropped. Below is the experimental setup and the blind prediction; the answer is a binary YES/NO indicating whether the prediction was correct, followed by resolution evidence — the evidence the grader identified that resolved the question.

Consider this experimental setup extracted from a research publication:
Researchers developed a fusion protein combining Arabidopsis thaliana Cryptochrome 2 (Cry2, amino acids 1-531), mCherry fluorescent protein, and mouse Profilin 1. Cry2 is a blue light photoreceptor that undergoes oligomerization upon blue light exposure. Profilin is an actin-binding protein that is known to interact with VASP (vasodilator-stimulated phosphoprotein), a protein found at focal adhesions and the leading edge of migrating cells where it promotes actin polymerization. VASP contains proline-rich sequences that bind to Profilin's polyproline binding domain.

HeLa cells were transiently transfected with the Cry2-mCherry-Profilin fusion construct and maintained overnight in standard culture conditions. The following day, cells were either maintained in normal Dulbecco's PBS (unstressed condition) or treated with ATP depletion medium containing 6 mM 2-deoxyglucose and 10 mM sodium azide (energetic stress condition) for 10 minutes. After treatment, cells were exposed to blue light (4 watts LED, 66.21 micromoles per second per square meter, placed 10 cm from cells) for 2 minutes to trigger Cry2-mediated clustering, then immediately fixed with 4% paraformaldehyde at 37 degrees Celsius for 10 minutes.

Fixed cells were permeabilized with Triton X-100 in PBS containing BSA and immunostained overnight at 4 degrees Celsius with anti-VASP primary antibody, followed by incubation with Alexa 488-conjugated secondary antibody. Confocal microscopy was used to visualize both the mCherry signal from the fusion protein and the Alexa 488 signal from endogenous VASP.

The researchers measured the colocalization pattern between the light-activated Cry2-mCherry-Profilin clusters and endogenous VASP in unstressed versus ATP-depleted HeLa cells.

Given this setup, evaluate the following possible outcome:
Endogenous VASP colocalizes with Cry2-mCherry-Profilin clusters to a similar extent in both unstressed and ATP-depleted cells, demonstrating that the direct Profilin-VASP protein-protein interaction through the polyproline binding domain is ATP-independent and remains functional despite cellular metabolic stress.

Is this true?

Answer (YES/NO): YES